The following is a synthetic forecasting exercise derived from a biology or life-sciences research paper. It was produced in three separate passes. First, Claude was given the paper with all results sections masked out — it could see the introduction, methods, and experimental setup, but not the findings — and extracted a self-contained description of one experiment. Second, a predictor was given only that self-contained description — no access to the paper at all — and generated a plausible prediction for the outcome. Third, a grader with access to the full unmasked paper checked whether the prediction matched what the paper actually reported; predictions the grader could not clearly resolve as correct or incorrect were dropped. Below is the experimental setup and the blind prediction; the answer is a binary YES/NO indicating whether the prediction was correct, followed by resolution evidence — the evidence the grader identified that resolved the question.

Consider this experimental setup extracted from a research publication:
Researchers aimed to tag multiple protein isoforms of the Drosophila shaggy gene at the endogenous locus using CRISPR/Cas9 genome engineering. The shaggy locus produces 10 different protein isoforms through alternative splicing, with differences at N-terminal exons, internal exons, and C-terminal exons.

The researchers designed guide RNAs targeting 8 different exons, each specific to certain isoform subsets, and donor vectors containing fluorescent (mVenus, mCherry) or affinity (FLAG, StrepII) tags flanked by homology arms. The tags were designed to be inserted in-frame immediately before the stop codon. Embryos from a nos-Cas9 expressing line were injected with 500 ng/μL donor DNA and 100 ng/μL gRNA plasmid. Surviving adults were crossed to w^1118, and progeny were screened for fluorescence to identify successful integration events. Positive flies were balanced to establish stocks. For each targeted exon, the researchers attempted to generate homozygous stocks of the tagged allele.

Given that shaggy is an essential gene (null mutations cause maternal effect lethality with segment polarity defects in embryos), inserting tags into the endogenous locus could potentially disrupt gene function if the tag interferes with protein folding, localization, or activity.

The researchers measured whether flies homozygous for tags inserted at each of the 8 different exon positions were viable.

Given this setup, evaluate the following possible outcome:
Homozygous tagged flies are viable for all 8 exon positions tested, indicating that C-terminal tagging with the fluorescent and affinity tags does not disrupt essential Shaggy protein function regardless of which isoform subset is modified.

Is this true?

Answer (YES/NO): YES